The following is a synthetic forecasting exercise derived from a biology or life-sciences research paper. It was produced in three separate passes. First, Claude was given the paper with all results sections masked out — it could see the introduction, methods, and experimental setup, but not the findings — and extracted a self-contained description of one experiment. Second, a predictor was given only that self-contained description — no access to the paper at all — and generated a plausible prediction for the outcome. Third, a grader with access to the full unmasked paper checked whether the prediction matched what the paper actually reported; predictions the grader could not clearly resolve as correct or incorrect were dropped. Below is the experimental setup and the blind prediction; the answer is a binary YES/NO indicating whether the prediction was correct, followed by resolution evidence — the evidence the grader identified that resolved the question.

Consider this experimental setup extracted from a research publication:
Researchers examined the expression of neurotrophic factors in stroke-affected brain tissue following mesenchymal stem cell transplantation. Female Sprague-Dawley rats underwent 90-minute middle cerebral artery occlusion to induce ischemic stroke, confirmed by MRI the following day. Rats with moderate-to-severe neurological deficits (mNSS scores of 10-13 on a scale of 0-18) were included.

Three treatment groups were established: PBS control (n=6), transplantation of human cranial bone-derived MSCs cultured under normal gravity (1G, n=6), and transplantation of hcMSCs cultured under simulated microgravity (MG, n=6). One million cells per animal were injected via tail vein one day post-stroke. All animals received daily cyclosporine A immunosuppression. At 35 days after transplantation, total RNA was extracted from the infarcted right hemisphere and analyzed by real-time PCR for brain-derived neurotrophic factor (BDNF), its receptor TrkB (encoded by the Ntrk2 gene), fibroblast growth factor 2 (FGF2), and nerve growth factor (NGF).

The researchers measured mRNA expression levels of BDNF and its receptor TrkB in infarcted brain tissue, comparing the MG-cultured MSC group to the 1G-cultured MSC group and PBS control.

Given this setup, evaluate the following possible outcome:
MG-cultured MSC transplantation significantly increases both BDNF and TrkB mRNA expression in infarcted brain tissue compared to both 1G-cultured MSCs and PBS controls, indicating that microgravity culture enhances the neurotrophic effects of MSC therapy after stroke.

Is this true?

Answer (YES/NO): NO